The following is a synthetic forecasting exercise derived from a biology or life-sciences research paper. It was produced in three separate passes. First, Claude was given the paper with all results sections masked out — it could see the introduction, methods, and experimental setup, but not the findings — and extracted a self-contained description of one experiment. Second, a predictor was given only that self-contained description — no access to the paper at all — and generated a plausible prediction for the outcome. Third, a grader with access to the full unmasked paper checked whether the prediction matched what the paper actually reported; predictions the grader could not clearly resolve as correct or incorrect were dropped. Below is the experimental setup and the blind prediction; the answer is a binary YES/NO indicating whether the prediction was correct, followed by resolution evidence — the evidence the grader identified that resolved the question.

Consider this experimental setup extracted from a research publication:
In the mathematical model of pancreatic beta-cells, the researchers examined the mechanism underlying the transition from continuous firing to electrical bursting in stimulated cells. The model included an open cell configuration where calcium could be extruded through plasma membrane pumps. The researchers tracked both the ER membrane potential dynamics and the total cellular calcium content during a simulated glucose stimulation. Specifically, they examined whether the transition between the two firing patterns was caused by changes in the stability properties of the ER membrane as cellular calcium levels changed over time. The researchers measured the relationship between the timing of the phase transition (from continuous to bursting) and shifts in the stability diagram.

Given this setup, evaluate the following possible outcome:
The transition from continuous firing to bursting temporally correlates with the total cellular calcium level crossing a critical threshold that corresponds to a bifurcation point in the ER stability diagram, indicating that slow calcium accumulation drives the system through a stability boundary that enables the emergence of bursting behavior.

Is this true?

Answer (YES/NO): NO